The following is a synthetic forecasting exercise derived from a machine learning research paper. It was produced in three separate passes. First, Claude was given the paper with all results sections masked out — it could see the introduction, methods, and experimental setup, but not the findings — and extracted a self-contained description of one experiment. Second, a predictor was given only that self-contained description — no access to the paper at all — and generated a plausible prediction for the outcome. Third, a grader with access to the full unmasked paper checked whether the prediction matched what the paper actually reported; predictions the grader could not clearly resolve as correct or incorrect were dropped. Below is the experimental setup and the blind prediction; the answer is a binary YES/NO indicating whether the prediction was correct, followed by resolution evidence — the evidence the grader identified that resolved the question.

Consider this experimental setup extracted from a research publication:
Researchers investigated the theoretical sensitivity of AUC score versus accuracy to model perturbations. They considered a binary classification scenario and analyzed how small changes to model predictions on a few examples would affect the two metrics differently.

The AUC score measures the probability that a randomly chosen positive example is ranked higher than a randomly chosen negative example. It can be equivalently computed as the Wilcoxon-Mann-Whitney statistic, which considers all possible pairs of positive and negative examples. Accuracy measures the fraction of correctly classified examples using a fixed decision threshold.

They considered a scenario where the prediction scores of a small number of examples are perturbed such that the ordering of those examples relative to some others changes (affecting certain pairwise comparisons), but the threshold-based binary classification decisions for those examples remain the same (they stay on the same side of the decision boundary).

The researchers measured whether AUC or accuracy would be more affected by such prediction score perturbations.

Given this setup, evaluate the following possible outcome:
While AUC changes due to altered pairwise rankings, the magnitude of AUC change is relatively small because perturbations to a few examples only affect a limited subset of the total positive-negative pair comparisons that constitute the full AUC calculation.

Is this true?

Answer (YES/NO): NO